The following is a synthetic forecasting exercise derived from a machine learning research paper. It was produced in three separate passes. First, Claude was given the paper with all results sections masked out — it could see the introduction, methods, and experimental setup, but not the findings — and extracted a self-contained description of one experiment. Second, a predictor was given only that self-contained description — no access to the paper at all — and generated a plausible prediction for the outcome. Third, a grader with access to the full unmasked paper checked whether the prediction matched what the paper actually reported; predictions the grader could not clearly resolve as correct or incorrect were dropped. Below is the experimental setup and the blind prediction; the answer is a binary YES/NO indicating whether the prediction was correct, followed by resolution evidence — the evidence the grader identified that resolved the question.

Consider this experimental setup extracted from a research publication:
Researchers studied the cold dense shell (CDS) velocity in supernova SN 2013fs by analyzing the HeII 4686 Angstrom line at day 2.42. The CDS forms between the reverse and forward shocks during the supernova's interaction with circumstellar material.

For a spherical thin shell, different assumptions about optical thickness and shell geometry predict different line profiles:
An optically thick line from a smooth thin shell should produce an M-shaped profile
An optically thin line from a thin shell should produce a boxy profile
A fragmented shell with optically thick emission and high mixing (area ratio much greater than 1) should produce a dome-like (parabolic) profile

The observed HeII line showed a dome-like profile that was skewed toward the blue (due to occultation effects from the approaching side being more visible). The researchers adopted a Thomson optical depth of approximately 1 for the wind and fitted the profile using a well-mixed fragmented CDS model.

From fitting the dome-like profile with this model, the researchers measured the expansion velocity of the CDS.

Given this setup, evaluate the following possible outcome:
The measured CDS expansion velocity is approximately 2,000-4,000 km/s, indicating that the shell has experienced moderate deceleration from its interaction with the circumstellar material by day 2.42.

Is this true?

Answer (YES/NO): NO